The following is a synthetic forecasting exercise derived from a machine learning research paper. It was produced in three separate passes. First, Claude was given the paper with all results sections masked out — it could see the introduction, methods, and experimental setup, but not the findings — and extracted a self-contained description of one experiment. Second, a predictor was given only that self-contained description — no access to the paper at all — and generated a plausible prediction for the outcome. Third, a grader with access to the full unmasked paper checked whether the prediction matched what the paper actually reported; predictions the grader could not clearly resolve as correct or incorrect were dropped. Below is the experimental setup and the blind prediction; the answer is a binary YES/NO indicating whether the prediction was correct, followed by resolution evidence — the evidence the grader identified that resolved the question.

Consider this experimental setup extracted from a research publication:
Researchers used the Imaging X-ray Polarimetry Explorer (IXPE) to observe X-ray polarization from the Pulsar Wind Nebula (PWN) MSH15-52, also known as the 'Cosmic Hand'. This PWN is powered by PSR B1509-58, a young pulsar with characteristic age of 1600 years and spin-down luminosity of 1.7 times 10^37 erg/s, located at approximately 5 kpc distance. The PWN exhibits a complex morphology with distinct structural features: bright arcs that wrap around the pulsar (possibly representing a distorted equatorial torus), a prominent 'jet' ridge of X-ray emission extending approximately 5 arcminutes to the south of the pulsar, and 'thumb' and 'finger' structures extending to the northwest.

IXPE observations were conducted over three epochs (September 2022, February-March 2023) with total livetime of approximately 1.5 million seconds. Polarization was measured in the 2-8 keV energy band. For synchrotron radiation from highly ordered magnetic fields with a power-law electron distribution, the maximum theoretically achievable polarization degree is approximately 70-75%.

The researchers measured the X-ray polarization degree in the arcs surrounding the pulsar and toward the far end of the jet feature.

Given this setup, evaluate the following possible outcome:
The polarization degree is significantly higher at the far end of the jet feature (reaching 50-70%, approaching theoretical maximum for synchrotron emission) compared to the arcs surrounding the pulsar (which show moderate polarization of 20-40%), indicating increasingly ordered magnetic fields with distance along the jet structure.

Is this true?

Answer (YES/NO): NO